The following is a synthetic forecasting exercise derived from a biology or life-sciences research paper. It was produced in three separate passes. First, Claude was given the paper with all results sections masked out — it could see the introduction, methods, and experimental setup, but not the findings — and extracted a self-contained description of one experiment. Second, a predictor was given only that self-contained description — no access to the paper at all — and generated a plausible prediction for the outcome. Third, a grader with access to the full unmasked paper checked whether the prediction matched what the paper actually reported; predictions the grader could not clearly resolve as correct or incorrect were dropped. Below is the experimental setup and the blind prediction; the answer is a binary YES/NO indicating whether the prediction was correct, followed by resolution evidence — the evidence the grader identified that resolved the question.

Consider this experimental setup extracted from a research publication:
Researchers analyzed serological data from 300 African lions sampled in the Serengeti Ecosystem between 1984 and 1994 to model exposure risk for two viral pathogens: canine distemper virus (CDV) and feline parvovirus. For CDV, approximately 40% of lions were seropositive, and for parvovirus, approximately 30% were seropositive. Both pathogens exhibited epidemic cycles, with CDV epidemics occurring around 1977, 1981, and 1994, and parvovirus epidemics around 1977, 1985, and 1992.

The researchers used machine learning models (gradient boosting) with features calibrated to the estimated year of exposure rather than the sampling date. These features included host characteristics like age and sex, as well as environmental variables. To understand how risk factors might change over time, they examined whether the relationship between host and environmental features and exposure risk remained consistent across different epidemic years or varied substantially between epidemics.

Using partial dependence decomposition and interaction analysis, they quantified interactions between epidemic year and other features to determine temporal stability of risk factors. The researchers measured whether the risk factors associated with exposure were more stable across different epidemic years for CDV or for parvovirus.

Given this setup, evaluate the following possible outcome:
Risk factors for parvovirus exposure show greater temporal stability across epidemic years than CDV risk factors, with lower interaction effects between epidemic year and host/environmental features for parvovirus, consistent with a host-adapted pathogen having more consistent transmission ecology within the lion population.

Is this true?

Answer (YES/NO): NO